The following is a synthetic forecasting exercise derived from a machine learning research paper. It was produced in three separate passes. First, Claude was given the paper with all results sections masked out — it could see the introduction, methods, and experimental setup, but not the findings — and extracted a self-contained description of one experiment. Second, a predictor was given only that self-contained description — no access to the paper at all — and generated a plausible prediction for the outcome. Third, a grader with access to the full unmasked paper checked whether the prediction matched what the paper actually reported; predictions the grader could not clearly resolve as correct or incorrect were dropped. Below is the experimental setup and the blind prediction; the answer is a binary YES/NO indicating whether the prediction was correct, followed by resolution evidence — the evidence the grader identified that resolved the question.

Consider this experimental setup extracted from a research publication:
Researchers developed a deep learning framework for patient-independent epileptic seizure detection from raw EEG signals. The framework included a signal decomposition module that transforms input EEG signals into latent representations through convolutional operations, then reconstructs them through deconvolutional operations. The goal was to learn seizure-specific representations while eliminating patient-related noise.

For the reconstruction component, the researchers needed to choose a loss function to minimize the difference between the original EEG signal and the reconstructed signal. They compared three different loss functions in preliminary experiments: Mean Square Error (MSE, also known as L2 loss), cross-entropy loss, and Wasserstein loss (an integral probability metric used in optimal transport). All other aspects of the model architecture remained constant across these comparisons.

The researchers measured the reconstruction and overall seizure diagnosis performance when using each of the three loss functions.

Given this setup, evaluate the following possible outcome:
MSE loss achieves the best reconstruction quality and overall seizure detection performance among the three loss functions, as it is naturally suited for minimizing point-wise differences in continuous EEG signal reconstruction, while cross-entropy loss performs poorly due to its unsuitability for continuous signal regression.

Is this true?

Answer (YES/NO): NO